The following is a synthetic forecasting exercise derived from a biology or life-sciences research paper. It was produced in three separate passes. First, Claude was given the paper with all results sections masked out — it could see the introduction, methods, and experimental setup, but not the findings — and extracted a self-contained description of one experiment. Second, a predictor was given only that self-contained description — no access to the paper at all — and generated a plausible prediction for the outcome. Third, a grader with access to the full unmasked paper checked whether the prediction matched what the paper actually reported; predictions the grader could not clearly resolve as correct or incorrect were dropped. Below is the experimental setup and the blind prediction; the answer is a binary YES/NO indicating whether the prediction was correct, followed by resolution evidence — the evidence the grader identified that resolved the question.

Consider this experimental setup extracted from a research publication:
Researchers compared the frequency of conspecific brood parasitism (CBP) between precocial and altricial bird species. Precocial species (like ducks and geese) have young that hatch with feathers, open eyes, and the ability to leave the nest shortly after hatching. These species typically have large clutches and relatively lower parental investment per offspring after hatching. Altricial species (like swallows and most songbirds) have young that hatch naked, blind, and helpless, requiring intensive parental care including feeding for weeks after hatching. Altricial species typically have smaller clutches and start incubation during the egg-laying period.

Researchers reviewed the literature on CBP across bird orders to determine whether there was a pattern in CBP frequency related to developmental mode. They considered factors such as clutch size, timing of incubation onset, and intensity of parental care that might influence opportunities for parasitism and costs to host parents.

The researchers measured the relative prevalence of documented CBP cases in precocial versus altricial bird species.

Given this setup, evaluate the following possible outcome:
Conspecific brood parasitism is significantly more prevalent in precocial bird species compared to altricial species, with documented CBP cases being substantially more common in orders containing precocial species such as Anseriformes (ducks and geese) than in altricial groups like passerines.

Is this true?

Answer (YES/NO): YES